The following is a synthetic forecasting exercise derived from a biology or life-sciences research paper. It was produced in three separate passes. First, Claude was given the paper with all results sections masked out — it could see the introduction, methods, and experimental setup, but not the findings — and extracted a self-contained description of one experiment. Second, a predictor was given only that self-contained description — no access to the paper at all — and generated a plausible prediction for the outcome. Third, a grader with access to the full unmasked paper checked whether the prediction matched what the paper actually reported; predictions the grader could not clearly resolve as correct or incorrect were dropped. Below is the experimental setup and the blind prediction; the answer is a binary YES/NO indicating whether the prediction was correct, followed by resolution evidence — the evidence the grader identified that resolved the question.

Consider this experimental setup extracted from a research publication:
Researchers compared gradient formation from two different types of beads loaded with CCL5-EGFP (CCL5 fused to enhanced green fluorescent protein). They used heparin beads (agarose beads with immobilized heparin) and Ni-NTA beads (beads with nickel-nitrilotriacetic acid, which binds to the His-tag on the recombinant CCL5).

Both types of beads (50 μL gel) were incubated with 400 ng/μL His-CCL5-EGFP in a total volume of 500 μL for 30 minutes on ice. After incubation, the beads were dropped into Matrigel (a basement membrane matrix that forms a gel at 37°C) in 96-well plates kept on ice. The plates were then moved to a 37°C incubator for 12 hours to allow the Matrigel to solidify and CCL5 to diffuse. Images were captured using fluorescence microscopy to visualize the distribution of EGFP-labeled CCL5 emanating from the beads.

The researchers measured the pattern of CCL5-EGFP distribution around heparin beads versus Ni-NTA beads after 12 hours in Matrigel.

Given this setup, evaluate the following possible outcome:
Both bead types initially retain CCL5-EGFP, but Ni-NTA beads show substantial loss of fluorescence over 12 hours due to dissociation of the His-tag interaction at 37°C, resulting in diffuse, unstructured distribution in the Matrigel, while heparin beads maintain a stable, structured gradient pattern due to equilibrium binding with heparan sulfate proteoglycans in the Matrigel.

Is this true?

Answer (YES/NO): NO